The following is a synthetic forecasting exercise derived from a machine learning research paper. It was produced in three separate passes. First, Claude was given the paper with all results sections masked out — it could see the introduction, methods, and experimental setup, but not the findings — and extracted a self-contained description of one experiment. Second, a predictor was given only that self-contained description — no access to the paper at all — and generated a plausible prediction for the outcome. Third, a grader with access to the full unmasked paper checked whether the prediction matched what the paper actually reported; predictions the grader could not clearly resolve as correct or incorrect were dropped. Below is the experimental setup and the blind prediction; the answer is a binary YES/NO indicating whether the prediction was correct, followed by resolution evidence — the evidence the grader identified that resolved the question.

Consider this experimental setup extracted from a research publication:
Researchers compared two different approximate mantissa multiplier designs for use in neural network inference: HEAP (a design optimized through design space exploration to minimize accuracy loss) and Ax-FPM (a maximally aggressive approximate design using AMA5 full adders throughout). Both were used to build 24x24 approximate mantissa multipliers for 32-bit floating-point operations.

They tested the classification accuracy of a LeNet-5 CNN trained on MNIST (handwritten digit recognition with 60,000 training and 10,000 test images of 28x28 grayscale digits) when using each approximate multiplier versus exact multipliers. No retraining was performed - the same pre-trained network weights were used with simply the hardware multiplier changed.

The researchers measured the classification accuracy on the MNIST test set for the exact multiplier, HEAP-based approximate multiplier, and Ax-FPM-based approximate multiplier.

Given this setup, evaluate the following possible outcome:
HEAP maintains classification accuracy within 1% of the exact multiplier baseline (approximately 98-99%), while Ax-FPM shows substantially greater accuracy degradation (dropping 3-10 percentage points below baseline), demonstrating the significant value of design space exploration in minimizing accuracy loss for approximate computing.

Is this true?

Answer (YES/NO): NO